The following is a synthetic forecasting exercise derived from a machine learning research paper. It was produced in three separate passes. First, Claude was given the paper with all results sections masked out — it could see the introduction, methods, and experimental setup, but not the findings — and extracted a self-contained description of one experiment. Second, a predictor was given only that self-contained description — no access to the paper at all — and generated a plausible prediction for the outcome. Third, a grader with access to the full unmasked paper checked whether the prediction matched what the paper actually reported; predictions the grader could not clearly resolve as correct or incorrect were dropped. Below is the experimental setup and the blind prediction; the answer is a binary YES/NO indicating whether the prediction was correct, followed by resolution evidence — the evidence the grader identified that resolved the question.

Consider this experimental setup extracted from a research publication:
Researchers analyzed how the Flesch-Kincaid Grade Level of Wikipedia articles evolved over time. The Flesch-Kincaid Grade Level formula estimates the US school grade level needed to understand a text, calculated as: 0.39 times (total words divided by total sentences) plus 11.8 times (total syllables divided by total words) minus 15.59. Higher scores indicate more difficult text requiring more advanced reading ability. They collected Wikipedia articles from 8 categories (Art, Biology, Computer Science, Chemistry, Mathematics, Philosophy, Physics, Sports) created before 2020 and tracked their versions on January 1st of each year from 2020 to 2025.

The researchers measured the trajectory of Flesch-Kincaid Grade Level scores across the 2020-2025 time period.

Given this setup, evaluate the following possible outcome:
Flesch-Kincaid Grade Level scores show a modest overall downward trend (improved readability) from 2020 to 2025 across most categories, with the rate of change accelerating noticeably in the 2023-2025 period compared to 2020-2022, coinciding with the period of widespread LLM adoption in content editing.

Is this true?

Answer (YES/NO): NO